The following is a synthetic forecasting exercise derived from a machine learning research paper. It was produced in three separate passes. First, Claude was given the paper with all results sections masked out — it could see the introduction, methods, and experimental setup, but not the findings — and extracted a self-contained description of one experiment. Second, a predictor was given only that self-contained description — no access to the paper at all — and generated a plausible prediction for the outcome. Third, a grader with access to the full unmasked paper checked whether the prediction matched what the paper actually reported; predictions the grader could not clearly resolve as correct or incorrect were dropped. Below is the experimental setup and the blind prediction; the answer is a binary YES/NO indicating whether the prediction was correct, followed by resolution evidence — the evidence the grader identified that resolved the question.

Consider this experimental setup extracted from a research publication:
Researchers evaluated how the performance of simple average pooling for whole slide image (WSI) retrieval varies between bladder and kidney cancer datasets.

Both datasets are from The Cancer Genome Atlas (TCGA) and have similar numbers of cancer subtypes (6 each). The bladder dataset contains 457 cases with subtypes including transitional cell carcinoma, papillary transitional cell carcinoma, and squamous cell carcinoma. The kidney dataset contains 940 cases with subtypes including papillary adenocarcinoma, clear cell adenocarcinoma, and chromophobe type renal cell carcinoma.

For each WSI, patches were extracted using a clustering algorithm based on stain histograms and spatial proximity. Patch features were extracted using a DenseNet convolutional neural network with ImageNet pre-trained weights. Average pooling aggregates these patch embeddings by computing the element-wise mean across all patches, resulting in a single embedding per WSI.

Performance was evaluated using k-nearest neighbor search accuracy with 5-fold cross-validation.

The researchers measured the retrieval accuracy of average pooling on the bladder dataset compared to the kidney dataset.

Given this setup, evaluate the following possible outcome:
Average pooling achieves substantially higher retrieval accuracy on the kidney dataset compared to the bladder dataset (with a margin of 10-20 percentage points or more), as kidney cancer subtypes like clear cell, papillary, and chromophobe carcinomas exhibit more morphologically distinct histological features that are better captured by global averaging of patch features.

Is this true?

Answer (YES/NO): NO